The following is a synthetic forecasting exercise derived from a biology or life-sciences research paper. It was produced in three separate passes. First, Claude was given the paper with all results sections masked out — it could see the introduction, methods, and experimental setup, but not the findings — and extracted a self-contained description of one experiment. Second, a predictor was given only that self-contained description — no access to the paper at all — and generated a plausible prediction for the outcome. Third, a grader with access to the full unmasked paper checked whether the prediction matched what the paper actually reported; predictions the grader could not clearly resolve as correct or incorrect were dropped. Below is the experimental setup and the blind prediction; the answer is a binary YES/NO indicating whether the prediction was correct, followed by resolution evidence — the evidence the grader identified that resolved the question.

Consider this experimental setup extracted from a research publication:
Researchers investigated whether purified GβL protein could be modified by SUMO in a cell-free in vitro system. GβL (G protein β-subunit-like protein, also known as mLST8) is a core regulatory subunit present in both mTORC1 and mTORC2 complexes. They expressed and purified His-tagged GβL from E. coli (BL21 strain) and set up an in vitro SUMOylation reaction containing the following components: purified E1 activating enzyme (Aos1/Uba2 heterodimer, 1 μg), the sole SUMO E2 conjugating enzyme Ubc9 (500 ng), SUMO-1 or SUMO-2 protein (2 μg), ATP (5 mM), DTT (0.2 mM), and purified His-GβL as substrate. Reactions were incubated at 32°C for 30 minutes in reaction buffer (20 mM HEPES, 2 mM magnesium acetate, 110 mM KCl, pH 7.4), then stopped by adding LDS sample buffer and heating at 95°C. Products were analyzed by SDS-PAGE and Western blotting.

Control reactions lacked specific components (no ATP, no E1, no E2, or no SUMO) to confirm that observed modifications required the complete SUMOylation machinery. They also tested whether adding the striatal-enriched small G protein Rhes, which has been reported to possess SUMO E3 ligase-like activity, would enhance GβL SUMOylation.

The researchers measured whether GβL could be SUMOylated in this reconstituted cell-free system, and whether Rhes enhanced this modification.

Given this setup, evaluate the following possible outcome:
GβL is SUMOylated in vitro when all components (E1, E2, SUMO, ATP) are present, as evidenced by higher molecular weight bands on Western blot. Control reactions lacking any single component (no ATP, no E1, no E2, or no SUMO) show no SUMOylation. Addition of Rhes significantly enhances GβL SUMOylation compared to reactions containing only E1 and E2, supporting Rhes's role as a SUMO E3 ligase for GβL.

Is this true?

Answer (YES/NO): NO